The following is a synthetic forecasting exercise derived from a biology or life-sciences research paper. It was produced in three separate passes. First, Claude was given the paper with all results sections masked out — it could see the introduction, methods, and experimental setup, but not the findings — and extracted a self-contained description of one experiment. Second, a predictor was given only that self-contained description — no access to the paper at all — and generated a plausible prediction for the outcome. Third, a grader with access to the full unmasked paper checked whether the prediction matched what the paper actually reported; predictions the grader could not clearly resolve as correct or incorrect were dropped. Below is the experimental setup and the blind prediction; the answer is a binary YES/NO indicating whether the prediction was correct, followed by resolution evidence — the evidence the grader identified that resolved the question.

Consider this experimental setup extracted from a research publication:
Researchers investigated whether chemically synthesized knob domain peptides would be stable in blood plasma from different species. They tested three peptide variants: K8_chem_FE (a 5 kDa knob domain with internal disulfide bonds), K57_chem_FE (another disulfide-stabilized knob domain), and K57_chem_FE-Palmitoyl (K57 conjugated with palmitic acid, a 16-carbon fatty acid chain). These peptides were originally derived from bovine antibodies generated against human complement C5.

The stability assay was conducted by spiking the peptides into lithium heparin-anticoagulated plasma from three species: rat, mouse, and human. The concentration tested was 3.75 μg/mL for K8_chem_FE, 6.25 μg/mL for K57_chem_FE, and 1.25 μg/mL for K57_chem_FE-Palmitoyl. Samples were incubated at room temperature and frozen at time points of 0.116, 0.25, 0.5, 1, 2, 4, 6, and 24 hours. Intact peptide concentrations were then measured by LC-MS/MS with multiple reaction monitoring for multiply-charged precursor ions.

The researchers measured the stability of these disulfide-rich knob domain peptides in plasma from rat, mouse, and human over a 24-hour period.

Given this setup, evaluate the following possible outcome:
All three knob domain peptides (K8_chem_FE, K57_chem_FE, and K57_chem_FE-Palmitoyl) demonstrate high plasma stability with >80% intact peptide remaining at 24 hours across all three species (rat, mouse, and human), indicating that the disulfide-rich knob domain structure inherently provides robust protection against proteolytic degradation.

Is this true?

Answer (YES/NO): NO